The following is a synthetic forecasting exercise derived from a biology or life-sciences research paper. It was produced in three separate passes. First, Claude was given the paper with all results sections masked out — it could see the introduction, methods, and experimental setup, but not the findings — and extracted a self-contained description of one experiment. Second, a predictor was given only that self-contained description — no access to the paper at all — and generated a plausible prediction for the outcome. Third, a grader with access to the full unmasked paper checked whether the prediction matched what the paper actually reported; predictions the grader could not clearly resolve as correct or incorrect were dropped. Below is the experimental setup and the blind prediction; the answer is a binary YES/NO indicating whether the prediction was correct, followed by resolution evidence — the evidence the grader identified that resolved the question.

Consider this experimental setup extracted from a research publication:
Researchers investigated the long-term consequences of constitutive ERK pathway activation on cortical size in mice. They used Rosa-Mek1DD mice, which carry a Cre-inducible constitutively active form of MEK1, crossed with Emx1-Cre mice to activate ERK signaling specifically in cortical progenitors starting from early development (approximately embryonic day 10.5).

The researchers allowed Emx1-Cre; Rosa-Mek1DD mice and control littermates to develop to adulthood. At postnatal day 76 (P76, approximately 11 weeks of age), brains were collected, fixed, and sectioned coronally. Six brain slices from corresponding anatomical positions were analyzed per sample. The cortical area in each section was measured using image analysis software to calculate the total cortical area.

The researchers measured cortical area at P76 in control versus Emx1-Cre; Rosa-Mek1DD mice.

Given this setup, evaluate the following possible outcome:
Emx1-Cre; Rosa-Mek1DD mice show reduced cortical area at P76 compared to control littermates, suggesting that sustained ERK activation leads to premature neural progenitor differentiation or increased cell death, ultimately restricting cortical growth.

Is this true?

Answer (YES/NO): NO